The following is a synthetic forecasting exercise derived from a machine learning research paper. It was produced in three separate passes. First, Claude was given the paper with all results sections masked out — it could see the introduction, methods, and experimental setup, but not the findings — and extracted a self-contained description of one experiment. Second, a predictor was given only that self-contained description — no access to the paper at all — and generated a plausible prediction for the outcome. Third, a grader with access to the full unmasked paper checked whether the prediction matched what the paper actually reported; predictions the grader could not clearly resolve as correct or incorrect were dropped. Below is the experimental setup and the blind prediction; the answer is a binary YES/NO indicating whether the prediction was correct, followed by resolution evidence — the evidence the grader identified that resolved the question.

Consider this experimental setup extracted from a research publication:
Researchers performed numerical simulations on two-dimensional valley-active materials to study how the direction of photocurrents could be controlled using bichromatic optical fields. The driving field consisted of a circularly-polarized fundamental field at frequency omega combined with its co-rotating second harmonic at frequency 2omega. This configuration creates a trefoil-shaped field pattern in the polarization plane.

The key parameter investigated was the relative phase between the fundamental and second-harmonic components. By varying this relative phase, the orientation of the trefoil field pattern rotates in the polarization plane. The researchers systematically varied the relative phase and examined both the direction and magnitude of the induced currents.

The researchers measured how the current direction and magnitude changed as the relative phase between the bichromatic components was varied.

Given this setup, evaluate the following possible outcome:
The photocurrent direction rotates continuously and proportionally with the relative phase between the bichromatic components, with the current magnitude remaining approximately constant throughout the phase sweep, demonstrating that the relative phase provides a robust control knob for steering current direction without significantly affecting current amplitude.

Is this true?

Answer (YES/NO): YES